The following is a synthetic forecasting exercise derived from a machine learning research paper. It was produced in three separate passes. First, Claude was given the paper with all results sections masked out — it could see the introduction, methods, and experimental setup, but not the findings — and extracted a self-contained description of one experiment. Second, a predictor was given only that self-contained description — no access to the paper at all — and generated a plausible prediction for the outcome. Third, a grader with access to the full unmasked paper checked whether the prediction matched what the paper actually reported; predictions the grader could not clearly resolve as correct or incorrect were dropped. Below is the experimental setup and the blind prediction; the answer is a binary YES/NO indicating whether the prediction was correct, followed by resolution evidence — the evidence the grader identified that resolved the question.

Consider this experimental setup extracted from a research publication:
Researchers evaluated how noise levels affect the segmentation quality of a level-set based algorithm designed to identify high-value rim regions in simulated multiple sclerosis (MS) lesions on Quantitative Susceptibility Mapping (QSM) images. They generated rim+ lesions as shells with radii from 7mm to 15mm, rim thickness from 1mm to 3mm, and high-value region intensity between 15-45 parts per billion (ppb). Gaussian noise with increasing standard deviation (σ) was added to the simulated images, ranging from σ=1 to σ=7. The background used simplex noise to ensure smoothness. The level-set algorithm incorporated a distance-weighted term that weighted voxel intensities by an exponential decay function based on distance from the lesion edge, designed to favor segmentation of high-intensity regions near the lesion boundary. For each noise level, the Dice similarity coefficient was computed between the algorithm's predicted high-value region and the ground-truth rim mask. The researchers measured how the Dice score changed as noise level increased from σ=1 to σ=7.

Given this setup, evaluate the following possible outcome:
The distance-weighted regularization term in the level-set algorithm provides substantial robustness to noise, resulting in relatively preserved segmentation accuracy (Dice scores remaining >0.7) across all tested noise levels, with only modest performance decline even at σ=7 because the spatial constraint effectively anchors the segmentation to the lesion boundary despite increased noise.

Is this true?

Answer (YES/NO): NO